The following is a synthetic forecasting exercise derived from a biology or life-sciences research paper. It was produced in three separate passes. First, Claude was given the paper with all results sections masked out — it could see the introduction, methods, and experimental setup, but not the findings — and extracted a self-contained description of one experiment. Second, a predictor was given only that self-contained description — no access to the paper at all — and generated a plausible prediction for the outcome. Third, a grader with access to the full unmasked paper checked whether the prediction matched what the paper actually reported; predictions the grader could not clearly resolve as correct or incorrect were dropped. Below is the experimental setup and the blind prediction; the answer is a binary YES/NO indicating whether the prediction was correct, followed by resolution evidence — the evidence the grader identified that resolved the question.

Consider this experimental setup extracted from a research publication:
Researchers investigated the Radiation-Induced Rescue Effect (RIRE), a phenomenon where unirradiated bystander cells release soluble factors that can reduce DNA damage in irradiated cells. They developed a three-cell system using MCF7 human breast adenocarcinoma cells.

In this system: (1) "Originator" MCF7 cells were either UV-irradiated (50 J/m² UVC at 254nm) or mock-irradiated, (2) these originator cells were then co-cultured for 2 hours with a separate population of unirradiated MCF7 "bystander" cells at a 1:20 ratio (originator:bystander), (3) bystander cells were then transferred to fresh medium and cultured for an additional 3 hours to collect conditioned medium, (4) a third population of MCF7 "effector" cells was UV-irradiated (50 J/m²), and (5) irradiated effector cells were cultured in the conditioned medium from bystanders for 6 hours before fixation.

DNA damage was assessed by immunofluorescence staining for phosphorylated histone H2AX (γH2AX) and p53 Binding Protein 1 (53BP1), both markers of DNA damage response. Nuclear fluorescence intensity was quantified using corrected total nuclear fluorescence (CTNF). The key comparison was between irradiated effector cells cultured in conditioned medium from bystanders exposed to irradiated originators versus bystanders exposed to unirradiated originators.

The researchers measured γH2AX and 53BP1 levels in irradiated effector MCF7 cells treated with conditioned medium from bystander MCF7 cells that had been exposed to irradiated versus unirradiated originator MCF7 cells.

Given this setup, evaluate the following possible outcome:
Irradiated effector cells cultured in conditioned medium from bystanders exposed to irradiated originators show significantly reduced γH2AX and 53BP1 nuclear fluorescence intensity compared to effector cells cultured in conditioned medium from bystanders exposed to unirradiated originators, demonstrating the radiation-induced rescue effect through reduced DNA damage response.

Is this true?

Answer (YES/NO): YES